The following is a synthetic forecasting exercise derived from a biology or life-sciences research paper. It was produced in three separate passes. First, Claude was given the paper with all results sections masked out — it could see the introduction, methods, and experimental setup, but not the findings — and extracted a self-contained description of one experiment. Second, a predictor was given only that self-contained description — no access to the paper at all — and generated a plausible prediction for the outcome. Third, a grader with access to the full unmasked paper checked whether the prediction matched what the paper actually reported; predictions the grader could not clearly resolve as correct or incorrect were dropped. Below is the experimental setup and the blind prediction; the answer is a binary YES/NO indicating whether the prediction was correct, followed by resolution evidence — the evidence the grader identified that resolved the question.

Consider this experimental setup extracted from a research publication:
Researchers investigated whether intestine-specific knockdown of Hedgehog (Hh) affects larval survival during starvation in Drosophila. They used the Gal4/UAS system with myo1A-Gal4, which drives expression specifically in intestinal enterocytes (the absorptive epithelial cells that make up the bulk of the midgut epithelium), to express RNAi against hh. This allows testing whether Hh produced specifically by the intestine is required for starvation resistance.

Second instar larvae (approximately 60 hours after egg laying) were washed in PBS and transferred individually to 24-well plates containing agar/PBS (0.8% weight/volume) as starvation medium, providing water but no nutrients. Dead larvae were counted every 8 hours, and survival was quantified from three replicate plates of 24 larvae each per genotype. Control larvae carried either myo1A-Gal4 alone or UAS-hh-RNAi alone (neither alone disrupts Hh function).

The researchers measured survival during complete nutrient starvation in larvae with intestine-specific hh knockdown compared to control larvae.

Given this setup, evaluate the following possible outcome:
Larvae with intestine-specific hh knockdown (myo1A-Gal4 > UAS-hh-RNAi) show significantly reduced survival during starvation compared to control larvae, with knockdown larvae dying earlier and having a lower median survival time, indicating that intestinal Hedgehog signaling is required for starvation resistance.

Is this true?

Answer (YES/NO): YES